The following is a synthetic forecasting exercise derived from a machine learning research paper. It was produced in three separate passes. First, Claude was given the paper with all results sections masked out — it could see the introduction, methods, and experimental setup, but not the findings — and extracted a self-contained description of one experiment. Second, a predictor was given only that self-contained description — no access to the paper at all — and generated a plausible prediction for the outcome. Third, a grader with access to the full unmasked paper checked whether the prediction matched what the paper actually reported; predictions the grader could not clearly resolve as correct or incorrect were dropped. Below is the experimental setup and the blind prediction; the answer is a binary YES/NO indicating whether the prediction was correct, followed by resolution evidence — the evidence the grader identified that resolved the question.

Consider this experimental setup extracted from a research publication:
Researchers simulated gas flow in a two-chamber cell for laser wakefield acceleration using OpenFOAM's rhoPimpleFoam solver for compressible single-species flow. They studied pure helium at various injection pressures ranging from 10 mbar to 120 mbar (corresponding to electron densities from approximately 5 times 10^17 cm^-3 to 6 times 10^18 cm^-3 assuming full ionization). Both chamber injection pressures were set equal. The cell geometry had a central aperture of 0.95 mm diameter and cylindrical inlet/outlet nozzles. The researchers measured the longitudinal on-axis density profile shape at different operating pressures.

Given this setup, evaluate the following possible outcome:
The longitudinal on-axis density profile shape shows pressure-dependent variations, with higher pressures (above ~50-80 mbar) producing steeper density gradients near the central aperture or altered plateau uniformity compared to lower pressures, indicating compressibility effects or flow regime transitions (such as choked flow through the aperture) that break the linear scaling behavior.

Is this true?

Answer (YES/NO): NO